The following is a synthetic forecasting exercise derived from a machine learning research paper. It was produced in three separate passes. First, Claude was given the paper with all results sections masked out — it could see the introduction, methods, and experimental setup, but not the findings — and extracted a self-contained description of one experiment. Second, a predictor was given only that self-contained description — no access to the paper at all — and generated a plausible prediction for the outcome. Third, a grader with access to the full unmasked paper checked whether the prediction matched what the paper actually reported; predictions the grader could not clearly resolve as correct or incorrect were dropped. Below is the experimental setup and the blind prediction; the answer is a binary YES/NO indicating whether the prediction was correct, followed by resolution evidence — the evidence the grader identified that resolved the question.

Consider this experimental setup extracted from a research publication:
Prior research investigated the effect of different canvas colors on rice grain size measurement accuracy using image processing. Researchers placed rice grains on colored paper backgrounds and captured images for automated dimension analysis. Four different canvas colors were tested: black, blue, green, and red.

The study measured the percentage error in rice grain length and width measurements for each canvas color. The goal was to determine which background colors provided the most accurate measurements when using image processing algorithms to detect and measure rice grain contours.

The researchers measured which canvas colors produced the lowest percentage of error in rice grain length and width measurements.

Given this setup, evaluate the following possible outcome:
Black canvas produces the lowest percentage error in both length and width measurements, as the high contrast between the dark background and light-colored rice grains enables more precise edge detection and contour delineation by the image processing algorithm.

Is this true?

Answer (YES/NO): YES